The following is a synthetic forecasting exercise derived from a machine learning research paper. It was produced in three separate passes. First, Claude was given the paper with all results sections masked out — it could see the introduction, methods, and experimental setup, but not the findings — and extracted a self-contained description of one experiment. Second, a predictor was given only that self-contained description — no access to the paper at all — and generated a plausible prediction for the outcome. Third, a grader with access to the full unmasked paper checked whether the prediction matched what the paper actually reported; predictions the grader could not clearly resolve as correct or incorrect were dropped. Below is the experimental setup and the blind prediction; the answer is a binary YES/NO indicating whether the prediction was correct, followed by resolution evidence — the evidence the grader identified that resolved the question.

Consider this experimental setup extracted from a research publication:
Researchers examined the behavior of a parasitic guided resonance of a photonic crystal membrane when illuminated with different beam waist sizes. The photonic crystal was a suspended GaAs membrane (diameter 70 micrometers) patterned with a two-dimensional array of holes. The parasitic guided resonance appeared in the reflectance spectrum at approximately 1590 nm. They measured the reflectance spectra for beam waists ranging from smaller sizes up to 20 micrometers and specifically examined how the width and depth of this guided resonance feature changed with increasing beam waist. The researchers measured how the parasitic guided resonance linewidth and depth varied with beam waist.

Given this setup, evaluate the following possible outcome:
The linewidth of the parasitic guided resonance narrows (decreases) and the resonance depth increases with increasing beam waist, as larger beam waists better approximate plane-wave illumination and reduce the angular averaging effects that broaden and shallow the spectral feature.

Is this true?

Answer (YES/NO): NO